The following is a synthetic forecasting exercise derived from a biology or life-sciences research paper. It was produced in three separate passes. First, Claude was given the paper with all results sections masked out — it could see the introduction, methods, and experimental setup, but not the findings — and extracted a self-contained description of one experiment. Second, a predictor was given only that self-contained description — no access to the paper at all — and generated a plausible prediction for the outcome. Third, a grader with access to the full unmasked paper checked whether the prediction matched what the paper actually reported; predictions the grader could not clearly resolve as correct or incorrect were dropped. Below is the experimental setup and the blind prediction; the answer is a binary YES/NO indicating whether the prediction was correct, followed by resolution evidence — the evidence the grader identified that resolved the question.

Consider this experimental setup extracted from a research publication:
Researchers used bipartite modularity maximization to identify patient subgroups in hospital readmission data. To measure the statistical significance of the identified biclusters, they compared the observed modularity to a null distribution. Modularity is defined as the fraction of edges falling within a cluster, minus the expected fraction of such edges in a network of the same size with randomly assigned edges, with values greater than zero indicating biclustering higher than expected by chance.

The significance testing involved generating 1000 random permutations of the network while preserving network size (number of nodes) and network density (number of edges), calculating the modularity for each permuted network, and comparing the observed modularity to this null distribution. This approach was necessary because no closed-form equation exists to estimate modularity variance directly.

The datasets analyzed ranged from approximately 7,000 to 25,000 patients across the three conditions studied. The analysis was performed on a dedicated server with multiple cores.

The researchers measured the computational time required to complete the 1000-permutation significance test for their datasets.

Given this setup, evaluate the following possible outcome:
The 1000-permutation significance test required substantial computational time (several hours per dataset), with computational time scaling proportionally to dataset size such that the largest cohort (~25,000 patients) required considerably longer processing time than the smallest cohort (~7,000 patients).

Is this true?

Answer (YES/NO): NO